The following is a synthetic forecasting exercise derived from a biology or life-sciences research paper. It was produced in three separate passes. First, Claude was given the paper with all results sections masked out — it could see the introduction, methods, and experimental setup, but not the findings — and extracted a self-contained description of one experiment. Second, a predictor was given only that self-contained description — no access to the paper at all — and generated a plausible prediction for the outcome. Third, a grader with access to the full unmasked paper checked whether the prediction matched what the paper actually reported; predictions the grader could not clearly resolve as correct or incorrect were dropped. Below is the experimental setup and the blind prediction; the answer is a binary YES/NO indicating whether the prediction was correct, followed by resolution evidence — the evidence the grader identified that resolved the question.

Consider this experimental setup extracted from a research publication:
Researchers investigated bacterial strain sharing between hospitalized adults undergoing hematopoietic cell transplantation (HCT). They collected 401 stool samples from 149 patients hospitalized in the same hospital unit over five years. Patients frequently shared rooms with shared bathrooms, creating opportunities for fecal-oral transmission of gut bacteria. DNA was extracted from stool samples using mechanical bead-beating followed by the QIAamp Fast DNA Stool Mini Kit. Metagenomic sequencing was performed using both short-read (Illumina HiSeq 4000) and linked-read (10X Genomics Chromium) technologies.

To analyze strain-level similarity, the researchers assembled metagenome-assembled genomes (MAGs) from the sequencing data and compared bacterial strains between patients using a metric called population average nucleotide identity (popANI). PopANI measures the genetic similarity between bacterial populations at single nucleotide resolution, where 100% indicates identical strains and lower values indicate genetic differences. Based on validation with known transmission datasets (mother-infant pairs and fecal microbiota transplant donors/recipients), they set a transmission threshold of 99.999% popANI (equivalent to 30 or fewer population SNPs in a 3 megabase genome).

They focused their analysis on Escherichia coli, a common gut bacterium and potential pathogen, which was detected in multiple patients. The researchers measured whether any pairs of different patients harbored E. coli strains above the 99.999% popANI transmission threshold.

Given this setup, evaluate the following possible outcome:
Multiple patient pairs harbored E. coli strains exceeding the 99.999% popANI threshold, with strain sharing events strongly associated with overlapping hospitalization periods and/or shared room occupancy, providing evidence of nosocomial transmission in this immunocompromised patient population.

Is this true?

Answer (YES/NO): NO